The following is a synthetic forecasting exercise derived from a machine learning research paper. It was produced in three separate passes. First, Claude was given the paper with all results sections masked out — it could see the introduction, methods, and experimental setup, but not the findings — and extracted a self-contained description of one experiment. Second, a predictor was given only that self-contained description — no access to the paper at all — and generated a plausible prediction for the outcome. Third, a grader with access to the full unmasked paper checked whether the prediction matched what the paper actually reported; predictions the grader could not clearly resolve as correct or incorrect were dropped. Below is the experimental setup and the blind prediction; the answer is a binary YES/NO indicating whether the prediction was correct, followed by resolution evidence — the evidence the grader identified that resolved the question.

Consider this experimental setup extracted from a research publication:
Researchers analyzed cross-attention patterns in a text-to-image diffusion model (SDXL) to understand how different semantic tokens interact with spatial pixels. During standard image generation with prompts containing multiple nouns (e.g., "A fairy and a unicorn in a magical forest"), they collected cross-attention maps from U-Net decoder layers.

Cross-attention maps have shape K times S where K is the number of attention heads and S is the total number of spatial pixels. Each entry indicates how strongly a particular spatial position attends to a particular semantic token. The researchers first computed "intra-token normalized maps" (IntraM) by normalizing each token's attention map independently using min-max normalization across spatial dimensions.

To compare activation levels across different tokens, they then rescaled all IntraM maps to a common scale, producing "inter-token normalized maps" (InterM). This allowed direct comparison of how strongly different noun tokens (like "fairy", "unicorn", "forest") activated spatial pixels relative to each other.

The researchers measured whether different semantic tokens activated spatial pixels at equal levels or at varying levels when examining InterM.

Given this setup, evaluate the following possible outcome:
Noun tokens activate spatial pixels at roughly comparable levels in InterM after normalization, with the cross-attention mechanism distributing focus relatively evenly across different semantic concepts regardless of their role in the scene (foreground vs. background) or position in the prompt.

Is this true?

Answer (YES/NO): NO